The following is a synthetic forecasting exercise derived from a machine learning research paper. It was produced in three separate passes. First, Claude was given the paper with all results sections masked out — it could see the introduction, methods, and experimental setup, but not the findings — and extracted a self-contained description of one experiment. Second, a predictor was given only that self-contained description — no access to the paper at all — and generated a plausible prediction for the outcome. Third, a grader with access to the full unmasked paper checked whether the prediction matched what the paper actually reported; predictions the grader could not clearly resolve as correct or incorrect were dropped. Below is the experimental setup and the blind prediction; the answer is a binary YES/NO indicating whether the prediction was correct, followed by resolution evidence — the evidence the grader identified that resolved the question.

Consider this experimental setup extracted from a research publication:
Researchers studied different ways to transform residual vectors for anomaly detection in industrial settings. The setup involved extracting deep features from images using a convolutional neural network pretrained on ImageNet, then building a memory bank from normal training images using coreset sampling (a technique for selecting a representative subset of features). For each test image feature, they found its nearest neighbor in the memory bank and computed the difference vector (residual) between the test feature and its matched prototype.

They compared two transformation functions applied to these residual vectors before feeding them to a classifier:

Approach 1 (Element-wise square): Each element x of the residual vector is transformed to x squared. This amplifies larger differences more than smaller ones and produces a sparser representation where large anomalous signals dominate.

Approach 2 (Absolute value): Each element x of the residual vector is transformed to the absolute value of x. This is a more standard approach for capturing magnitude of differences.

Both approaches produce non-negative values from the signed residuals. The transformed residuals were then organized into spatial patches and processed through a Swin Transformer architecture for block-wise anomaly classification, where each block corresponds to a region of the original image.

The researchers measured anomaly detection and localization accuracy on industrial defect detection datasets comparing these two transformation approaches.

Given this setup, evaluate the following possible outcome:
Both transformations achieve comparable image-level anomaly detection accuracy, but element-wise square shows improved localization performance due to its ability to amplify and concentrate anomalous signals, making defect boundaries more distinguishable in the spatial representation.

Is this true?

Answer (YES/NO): NO